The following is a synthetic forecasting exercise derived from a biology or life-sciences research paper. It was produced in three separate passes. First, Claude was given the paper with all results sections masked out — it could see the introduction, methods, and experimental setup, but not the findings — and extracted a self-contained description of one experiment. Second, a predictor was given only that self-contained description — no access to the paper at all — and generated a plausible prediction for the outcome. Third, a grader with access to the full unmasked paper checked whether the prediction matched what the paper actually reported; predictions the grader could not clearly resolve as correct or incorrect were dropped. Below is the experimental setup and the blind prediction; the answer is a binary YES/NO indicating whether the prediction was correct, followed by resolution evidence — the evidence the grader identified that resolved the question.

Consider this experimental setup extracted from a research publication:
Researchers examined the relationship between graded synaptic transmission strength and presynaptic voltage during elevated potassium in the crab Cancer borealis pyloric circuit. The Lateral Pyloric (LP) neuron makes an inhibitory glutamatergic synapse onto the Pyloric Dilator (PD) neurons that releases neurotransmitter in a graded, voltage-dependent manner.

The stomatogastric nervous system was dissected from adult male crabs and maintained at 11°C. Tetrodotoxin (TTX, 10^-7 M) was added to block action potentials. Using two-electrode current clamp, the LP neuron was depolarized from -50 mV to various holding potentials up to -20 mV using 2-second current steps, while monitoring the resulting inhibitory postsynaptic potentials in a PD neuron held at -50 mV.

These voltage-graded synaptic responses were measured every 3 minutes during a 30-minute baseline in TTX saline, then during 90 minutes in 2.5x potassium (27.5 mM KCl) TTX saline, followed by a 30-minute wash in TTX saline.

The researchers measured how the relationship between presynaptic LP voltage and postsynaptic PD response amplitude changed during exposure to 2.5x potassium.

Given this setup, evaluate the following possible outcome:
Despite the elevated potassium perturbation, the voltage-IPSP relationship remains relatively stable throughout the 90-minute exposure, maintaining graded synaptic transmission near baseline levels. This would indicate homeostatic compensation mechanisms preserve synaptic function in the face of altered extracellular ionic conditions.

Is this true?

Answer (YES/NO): NO